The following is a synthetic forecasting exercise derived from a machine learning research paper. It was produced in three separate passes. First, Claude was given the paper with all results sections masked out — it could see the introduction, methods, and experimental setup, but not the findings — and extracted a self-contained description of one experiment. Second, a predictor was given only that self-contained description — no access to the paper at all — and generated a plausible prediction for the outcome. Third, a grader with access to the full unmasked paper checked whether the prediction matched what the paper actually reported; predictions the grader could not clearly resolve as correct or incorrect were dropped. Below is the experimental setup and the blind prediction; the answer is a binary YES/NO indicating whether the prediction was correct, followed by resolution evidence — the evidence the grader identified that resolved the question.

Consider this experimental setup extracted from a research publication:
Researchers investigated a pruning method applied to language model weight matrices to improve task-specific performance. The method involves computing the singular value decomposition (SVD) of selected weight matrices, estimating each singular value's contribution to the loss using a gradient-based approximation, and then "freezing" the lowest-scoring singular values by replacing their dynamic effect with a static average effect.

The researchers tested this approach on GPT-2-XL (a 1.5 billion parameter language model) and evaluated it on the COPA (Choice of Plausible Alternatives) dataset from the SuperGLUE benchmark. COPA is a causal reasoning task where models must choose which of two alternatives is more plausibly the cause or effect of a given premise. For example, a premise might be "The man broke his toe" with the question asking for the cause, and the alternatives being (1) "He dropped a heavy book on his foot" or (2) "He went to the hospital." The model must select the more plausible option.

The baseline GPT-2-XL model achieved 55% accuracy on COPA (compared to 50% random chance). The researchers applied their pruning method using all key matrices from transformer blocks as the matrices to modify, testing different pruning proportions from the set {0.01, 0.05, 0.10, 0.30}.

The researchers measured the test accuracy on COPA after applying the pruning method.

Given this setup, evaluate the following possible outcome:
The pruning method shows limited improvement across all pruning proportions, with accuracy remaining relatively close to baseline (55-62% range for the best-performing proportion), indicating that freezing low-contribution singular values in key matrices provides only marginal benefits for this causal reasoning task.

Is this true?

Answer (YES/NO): NO